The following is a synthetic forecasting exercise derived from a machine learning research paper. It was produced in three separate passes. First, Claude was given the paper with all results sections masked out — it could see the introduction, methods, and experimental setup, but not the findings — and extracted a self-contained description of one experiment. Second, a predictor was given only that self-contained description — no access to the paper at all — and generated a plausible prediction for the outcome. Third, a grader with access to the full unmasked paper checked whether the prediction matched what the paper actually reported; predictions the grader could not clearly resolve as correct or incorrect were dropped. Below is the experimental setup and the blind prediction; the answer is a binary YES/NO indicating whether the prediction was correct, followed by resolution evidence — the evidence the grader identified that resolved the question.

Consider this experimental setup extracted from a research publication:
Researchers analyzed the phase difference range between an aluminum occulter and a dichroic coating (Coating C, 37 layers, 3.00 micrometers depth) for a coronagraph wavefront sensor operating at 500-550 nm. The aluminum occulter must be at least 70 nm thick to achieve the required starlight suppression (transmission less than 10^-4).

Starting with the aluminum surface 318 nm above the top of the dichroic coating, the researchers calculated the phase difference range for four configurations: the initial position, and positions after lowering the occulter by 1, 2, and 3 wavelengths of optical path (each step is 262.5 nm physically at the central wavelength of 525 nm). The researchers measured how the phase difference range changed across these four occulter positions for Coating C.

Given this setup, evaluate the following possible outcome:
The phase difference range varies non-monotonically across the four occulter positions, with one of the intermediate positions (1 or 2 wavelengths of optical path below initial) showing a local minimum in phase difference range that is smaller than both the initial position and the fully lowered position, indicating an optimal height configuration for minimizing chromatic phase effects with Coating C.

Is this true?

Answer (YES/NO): NO